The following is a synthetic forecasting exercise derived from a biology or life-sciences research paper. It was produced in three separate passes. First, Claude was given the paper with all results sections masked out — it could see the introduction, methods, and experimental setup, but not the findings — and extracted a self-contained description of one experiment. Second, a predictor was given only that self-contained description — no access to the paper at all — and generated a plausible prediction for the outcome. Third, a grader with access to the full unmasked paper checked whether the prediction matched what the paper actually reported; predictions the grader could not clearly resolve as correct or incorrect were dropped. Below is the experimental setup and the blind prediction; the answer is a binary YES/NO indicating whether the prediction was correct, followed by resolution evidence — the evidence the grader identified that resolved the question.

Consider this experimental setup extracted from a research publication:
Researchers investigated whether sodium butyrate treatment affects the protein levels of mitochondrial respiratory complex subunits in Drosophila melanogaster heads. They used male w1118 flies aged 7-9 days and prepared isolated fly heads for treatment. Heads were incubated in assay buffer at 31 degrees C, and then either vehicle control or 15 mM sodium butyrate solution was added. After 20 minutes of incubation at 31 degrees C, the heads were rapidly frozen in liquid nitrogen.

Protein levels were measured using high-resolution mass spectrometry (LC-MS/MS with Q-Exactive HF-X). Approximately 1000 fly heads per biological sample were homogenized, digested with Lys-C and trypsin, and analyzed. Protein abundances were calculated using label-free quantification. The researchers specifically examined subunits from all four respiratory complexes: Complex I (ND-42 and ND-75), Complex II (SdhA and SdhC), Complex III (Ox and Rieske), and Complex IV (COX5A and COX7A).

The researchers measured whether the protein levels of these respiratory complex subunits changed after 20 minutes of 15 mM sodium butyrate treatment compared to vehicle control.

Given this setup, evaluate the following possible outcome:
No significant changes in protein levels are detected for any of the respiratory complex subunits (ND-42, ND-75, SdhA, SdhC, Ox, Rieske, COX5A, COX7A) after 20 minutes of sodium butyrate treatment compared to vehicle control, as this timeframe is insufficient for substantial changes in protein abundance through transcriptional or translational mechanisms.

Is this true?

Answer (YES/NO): YES